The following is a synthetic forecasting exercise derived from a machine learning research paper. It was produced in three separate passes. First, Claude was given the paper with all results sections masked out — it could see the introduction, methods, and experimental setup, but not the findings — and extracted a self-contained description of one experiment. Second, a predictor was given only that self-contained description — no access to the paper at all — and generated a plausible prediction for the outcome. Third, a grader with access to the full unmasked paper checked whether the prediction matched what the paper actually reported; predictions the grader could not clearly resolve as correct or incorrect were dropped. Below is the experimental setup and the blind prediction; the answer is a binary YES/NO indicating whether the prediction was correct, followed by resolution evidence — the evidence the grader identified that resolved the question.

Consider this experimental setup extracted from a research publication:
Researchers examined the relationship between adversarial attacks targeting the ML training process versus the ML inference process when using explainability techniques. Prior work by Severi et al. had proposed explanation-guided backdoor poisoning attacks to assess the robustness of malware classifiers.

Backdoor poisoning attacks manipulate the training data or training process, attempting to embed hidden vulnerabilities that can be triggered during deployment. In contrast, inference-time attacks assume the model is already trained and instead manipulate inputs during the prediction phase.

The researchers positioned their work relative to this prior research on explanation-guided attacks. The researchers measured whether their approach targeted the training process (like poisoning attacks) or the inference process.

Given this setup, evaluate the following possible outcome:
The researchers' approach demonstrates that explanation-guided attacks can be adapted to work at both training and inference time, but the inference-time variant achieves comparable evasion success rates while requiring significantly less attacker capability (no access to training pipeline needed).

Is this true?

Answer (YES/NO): NO